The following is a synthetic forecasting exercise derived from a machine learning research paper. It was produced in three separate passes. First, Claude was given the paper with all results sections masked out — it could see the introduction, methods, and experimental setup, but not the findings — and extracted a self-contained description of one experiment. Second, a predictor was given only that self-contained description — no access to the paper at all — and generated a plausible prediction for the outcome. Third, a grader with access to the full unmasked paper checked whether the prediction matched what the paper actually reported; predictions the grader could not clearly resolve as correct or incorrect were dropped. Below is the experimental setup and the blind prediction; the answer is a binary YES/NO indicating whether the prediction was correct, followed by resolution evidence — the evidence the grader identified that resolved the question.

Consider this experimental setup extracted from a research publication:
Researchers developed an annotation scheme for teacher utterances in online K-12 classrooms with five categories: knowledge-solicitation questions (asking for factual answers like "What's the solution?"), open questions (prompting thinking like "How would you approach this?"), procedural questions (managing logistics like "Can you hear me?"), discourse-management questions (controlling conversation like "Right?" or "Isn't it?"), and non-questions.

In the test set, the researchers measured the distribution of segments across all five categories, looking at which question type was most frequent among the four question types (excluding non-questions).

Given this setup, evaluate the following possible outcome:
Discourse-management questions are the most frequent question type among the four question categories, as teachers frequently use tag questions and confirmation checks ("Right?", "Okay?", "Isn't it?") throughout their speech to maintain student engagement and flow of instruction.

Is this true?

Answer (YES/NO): YES